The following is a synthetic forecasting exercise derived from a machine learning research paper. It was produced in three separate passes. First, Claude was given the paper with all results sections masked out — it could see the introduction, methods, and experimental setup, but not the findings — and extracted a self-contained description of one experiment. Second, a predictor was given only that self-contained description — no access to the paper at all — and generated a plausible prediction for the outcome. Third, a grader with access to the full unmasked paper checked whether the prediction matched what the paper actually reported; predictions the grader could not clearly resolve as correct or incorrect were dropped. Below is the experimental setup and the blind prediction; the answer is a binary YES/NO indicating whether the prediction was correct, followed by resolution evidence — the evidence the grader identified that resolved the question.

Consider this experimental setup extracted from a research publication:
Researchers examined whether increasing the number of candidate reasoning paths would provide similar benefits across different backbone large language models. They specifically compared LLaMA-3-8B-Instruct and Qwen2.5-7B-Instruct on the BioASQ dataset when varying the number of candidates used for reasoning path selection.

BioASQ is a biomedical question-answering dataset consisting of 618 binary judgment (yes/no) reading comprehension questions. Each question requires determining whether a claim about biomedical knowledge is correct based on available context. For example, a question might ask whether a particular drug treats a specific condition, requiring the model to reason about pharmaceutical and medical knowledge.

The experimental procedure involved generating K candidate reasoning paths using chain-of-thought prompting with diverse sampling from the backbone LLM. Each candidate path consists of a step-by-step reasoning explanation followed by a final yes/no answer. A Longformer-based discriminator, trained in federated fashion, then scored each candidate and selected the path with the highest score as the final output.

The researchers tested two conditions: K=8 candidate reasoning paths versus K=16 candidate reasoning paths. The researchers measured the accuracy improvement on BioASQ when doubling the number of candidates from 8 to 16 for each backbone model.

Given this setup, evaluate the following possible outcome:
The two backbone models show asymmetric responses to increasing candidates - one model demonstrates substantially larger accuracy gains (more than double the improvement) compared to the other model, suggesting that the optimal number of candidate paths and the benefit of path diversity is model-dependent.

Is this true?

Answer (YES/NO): YES